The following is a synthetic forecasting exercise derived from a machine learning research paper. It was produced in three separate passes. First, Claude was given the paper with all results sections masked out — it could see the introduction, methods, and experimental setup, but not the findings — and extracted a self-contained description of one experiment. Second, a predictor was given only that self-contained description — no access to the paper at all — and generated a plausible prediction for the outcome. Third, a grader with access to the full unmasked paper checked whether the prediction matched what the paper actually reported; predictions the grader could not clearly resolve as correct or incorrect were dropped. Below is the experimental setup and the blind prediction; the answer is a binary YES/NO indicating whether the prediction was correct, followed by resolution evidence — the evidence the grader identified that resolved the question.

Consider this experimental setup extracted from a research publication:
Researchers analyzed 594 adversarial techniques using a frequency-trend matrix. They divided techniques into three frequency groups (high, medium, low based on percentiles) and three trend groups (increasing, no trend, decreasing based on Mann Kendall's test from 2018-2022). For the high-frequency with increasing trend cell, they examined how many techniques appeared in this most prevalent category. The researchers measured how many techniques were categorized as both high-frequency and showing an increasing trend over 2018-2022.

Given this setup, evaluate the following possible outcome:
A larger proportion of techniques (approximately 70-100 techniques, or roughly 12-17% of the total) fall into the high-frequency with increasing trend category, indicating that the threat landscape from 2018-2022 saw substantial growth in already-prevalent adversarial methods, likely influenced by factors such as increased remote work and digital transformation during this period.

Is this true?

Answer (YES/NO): NO